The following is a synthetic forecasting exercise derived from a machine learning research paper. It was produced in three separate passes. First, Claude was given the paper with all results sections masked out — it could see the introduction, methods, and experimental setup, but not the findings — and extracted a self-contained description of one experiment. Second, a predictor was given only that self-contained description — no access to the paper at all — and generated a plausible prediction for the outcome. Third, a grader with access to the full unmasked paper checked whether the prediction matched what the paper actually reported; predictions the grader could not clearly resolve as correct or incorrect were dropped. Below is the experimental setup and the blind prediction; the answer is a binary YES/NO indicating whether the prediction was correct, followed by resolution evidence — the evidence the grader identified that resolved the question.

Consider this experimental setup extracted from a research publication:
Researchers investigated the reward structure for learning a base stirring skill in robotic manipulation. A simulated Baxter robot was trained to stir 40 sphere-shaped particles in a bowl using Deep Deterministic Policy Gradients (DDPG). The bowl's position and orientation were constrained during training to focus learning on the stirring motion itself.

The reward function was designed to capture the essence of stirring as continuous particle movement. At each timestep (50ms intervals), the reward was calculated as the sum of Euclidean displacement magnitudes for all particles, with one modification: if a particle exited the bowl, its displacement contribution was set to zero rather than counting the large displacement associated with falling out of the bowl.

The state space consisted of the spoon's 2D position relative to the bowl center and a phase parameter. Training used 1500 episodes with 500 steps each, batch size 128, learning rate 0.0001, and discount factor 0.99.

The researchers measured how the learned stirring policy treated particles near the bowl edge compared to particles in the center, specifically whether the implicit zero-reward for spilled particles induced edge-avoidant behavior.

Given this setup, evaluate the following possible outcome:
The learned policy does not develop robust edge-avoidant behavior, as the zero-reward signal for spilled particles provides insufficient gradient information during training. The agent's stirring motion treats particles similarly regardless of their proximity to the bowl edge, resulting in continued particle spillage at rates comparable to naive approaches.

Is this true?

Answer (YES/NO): YES